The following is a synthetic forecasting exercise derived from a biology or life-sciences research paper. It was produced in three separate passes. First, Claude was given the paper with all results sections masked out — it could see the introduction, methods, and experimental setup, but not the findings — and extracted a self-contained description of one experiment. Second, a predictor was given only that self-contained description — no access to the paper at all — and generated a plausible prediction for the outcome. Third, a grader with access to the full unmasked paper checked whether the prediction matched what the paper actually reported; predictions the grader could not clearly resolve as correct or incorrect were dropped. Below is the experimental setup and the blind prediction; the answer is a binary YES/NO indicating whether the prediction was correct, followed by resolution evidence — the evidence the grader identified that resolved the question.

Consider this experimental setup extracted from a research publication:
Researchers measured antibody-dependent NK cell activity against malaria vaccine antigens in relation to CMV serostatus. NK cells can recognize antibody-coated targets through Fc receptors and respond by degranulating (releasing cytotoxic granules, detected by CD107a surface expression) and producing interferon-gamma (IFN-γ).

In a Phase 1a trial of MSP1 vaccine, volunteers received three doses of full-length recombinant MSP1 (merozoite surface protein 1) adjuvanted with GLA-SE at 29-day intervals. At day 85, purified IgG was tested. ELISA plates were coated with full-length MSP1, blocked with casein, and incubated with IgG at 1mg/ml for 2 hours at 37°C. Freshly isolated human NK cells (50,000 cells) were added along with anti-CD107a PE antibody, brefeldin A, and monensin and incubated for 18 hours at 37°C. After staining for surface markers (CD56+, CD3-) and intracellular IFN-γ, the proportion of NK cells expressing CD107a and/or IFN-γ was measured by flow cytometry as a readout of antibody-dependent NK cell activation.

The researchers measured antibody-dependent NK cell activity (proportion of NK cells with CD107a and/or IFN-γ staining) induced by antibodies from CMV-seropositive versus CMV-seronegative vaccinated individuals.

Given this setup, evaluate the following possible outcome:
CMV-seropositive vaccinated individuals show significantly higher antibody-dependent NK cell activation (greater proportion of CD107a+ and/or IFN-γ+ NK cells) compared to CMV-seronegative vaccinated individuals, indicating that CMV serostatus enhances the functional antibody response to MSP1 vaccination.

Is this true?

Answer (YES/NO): NO